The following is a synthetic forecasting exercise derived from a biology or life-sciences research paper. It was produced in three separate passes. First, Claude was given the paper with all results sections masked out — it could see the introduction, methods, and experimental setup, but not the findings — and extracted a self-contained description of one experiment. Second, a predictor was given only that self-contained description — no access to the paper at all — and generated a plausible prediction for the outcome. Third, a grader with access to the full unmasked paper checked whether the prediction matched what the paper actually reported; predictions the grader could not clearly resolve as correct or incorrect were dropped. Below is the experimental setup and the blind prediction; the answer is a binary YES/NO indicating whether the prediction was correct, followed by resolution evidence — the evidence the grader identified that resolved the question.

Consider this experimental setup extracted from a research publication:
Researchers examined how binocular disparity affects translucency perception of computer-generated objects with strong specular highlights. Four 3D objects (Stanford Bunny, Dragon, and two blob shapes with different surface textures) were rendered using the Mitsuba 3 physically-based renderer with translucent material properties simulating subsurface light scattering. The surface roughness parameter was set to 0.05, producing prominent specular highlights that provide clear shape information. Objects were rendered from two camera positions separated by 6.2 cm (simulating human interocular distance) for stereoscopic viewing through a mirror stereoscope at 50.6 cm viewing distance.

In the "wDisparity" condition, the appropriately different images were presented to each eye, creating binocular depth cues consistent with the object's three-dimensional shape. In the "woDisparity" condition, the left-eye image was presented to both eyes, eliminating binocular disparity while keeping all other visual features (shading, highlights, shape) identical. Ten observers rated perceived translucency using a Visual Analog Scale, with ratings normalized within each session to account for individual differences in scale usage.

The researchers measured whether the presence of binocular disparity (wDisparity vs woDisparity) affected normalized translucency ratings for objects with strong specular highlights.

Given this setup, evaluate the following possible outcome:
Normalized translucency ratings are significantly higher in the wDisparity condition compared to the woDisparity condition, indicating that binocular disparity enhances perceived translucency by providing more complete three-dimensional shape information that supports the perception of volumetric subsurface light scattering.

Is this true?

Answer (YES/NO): NO